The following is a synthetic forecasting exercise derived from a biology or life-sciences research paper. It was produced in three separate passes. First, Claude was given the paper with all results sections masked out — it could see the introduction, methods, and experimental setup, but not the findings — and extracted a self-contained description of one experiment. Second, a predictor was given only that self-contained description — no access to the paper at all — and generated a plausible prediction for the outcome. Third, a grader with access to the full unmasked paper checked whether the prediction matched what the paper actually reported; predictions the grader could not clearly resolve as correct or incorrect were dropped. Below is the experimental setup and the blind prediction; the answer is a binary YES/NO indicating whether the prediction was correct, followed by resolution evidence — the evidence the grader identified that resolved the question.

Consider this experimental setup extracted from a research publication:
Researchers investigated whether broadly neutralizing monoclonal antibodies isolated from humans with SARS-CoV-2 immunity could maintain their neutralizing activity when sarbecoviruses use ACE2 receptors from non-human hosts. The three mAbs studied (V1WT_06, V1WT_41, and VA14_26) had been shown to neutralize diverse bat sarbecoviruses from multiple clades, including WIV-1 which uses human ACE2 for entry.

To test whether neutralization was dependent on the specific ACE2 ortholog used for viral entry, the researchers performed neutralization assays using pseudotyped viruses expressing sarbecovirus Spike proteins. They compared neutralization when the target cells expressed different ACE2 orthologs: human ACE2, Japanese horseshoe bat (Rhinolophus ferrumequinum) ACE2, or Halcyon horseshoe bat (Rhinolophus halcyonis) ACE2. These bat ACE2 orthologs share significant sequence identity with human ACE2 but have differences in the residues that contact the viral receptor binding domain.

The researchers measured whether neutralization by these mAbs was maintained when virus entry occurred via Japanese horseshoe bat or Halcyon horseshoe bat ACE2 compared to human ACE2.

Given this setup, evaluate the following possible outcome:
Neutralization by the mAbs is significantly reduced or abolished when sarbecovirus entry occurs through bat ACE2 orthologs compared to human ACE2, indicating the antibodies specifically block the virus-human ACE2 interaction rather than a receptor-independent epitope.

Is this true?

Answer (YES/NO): NO